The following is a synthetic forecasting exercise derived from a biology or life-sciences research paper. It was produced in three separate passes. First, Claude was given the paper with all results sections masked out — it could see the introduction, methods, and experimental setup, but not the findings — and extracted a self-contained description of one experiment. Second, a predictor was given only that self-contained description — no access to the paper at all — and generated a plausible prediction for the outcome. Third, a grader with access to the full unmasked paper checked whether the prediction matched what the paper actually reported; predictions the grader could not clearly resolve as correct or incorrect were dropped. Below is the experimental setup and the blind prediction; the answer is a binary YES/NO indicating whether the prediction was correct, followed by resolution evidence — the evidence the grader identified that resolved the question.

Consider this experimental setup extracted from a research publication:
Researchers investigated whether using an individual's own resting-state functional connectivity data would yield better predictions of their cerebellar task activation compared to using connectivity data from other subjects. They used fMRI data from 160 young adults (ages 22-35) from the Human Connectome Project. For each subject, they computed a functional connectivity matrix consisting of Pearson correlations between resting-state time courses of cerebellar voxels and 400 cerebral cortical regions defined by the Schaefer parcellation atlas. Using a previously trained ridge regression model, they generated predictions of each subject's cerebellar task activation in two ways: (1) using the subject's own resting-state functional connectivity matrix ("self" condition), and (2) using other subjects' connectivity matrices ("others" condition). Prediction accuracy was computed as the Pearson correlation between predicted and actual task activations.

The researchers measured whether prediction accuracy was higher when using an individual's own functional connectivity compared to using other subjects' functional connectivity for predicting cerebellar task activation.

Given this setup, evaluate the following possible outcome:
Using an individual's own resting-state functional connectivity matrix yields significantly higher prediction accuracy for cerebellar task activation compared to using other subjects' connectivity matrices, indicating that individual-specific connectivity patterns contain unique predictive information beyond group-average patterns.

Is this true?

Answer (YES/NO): YES